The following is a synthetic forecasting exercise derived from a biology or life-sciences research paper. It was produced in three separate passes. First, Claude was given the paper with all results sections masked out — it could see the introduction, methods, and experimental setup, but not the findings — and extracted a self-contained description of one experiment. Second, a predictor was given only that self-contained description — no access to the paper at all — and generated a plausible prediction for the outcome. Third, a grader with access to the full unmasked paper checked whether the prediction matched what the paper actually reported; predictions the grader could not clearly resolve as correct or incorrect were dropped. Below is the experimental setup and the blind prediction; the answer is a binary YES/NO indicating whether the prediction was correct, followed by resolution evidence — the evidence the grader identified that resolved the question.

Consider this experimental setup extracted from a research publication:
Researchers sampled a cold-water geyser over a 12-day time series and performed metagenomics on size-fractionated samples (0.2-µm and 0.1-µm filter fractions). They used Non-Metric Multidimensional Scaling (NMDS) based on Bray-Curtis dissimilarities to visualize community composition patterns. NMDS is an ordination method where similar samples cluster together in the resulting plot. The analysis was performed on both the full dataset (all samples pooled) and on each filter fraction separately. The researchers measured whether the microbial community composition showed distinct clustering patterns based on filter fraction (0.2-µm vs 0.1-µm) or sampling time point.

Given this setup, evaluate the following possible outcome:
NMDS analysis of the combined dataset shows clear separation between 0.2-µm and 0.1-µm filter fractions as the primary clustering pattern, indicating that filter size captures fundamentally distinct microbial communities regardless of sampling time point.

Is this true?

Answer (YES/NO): YES